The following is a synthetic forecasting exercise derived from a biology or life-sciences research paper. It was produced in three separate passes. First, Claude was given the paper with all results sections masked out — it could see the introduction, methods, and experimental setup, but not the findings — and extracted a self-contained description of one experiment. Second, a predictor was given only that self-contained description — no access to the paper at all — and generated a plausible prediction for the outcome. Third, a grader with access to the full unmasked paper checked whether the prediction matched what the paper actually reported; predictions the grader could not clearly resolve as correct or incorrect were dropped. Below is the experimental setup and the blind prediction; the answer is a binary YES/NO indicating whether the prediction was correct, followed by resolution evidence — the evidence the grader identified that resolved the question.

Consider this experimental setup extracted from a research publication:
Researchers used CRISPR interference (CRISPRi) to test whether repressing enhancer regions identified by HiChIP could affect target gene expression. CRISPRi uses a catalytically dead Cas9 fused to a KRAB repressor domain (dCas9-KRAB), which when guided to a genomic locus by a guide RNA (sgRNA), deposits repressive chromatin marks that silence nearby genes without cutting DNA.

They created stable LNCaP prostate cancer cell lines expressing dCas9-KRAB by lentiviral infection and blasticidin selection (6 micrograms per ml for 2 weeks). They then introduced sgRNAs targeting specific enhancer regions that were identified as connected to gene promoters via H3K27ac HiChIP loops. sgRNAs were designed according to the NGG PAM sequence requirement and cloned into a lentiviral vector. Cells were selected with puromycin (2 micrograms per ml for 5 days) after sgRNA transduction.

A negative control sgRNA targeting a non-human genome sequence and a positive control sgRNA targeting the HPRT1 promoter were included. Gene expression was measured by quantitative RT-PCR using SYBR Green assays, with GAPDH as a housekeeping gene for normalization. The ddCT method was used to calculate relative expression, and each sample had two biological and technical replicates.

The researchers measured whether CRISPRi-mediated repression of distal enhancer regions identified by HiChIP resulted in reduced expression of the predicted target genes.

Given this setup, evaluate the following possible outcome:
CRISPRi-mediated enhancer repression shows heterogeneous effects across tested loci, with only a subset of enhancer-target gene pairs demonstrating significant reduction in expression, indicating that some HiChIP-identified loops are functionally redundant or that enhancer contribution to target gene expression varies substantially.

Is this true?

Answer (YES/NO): NO